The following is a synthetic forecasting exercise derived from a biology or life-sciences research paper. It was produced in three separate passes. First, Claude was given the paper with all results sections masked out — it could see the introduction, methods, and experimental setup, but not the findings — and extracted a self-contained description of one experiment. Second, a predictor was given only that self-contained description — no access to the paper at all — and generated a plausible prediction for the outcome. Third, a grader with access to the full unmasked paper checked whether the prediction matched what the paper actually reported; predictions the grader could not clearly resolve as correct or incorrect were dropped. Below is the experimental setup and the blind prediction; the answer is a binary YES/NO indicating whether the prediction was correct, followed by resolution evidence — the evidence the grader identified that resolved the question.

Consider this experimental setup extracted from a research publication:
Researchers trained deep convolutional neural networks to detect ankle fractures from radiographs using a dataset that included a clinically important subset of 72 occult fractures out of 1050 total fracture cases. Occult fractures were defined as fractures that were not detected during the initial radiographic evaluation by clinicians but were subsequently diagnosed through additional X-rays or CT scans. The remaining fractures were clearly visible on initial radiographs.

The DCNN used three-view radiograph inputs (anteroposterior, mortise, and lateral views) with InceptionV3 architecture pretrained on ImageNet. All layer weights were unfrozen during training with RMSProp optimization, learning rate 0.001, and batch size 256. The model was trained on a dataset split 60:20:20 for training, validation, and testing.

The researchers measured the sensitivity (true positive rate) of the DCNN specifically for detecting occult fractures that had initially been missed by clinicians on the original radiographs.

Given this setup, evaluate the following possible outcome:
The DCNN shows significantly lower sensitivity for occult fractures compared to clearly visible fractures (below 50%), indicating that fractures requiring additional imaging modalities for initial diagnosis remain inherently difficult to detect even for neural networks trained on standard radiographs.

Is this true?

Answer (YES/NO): NO